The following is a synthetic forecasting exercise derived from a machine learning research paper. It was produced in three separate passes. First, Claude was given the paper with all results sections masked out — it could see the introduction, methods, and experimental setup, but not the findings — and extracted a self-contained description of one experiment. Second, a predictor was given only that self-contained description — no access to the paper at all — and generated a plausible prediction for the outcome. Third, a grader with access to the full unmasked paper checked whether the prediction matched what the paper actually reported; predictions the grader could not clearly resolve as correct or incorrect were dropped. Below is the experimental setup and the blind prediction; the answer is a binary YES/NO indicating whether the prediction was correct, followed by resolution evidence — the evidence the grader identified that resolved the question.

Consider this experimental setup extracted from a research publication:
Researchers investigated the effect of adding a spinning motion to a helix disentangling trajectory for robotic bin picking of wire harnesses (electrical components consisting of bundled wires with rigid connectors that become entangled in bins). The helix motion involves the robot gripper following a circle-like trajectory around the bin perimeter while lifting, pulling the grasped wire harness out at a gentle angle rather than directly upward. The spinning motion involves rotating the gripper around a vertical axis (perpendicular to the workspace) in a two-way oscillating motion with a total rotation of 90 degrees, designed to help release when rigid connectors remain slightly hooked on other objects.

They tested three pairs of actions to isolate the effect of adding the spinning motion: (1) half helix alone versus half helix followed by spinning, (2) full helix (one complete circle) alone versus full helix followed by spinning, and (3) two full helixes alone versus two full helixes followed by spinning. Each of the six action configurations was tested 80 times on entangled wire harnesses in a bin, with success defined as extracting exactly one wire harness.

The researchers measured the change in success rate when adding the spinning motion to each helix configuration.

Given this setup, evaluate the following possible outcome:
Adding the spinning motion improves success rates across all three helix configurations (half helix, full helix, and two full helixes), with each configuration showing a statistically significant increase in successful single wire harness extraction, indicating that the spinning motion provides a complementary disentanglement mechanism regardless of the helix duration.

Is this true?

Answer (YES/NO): NO